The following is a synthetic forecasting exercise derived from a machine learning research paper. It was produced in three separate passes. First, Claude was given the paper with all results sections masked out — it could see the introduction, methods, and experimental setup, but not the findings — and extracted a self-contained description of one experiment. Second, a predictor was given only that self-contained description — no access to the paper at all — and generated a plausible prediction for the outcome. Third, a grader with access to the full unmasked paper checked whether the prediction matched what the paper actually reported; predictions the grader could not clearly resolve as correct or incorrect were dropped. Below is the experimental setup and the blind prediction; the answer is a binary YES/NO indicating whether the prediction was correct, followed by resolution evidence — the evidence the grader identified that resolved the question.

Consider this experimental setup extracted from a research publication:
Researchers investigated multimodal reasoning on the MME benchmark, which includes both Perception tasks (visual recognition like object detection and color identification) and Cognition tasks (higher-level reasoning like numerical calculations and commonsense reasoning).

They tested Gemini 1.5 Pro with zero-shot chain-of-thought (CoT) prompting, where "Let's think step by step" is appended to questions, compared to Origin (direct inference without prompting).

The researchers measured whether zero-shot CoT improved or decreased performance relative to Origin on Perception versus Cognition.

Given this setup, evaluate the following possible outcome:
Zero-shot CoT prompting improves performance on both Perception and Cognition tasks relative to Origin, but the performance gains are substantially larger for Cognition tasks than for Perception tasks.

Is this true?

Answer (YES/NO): NO